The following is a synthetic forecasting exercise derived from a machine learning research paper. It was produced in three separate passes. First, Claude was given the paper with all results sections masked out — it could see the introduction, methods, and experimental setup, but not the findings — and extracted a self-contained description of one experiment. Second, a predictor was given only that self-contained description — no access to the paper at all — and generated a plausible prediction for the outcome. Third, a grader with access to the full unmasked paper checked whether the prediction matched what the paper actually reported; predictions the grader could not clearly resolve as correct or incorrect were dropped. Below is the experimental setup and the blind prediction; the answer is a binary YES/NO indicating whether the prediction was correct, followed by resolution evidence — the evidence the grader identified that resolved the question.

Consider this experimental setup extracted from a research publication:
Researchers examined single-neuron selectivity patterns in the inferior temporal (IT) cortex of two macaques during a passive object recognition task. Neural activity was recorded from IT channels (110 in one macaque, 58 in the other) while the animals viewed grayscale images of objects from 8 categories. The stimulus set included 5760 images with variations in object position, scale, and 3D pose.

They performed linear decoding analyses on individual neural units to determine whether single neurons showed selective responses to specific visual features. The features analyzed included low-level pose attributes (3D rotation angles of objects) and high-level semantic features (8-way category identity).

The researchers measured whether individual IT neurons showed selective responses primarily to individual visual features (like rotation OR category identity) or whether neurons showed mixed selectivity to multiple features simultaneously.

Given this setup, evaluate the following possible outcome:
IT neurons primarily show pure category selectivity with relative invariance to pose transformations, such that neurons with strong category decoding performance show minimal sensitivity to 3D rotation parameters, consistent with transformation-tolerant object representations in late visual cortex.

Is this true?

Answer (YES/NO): NO